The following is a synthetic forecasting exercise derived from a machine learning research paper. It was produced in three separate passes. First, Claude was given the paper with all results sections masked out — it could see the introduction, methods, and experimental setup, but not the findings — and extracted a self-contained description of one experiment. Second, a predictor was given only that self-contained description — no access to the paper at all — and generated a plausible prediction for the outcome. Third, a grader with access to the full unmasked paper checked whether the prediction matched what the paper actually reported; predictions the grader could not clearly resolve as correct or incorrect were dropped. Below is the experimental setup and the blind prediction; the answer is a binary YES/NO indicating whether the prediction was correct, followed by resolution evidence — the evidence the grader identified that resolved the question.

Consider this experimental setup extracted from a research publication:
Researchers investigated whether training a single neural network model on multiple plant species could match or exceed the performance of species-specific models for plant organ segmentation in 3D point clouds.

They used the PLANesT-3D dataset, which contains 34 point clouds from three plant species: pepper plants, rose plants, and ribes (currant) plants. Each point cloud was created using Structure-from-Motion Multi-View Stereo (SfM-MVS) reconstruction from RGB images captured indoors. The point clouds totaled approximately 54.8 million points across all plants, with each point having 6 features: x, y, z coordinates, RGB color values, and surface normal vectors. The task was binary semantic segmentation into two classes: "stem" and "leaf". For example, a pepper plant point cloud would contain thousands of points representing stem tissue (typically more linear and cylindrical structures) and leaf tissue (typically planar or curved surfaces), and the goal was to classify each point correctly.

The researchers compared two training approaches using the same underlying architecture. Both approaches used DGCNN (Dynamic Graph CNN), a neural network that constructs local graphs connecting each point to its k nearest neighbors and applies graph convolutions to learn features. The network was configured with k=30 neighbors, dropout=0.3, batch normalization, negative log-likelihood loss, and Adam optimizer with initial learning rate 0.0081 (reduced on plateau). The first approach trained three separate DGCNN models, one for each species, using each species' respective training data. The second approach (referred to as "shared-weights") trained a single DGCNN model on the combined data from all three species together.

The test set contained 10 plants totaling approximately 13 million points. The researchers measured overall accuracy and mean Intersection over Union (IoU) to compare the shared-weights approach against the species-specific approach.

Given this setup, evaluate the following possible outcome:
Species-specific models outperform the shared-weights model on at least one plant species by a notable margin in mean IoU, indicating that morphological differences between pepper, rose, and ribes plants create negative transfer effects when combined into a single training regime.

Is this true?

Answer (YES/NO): NO